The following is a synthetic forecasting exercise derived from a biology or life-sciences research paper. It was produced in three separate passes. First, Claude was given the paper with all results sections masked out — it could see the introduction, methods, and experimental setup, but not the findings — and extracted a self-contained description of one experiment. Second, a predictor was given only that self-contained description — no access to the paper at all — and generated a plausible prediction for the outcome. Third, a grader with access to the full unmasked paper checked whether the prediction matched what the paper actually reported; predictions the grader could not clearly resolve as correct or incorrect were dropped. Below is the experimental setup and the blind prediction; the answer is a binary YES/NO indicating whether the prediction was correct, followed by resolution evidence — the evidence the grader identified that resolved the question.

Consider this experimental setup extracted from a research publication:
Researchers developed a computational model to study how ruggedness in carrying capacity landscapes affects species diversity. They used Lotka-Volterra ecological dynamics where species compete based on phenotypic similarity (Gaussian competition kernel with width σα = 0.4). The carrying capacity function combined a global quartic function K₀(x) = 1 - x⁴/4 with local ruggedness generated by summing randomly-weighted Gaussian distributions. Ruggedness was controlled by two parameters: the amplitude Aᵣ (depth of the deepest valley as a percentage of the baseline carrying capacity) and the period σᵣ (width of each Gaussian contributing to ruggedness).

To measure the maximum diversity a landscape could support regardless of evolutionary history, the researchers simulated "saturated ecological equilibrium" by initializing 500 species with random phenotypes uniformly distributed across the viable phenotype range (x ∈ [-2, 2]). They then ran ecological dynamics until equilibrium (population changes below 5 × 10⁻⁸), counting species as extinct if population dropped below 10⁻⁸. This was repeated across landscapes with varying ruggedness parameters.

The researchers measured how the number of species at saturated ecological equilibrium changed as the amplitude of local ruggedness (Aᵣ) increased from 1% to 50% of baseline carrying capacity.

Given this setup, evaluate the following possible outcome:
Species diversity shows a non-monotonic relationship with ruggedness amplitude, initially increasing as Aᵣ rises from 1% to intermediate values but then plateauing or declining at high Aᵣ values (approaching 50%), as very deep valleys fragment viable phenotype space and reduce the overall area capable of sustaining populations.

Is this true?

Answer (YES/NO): NO